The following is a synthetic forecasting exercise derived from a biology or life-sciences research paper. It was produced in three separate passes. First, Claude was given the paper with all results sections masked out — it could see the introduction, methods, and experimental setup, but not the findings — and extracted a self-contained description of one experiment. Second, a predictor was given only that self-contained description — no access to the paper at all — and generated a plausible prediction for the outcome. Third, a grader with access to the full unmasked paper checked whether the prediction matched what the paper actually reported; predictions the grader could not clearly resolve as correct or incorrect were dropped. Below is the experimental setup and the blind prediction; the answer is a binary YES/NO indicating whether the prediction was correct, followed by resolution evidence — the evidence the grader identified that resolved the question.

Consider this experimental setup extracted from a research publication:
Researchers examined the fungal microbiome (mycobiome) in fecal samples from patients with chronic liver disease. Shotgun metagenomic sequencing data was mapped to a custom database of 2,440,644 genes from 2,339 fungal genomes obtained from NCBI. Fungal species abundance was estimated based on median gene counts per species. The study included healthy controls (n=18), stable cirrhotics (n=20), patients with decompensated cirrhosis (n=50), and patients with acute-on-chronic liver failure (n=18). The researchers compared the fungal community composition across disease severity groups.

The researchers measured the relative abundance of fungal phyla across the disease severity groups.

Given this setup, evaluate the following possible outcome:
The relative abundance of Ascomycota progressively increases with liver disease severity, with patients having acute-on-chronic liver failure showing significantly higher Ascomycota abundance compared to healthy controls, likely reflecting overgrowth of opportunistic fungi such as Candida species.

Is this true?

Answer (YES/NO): YES